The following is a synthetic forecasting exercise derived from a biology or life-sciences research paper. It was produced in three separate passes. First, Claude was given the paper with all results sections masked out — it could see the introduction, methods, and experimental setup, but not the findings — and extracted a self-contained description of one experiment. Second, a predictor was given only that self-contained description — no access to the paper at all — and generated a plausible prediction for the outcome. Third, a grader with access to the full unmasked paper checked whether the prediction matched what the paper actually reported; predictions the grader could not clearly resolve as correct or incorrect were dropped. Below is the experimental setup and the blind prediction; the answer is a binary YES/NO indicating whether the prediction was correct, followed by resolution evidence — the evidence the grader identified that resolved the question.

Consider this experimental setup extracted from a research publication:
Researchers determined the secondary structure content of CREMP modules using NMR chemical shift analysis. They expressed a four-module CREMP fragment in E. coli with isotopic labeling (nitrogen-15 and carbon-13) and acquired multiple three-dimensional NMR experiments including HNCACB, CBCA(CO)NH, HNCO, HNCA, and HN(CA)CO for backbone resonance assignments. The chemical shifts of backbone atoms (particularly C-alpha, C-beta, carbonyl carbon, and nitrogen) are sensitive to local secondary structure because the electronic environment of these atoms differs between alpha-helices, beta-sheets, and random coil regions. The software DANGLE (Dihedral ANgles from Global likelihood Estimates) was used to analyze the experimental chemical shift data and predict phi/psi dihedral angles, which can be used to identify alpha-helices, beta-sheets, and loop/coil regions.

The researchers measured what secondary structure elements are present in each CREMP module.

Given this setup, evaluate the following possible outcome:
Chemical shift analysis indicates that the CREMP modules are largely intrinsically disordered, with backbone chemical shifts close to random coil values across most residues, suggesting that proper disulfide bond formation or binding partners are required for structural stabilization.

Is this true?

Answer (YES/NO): NO